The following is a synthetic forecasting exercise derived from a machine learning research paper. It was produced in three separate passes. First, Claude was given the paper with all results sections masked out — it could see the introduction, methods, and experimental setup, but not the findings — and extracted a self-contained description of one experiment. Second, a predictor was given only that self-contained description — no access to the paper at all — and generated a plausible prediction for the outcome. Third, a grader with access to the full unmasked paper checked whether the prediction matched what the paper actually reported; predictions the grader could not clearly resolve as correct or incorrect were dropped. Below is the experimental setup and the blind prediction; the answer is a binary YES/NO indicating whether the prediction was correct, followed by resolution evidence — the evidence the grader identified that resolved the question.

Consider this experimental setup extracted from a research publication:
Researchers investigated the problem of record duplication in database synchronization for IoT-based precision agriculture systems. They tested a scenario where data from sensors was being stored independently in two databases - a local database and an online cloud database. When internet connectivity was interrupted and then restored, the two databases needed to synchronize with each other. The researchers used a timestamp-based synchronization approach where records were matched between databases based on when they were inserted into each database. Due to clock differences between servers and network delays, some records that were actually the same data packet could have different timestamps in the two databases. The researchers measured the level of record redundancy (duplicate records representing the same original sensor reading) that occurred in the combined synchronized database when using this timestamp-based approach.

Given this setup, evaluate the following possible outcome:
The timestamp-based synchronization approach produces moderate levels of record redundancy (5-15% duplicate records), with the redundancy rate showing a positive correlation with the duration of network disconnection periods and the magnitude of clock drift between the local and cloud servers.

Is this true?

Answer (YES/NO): NO